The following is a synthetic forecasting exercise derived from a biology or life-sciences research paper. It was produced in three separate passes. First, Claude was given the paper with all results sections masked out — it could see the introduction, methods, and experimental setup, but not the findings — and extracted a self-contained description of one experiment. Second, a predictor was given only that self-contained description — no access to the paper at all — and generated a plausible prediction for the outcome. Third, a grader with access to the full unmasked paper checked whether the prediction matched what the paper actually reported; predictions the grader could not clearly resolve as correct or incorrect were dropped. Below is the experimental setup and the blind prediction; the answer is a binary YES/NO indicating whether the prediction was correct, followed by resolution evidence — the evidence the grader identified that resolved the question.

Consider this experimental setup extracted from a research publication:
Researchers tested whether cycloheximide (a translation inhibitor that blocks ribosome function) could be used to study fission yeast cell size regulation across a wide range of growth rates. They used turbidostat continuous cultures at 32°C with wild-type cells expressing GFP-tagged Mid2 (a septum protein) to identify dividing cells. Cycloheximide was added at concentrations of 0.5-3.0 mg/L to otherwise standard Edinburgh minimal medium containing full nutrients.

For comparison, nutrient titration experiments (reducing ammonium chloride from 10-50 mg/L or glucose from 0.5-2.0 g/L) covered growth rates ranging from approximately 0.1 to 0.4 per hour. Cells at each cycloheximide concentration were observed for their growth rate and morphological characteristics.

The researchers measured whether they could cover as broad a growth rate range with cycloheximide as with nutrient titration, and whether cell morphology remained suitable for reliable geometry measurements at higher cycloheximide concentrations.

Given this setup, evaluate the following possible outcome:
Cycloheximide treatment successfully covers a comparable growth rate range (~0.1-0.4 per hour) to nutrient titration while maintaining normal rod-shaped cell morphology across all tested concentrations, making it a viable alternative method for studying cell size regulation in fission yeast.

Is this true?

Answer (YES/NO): NO